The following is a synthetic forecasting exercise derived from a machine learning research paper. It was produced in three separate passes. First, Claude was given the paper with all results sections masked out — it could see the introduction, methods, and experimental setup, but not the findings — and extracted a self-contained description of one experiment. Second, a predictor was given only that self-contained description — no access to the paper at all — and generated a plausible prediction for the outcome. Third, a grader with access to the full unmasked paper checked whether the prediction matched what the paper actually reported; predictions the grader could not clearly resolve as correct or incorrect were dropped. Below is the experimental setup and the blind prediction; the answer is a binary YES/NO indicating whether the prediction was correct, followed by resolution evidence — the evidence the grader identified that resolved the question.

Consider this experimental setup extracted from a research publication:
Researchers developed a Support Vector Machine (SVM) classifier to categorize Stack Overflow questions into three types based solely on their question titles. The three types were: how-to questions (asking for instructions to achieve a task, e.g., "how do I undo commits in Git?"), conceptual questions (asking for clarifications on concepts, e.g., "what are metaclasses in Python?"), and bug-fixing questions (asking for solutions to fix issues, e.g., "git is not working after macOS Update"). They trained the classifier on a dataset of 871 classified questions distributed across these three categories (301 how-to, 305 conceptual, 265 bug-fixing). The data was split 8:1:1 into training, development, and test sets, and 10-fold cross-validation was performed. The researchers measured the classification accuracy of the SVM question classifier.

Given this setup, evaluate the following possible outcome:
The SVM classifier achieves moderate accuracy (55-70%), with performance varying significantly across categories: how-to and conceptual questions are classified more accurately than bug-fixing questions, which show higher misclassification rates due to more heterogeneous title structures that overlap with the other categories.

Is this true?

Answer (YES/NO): NO